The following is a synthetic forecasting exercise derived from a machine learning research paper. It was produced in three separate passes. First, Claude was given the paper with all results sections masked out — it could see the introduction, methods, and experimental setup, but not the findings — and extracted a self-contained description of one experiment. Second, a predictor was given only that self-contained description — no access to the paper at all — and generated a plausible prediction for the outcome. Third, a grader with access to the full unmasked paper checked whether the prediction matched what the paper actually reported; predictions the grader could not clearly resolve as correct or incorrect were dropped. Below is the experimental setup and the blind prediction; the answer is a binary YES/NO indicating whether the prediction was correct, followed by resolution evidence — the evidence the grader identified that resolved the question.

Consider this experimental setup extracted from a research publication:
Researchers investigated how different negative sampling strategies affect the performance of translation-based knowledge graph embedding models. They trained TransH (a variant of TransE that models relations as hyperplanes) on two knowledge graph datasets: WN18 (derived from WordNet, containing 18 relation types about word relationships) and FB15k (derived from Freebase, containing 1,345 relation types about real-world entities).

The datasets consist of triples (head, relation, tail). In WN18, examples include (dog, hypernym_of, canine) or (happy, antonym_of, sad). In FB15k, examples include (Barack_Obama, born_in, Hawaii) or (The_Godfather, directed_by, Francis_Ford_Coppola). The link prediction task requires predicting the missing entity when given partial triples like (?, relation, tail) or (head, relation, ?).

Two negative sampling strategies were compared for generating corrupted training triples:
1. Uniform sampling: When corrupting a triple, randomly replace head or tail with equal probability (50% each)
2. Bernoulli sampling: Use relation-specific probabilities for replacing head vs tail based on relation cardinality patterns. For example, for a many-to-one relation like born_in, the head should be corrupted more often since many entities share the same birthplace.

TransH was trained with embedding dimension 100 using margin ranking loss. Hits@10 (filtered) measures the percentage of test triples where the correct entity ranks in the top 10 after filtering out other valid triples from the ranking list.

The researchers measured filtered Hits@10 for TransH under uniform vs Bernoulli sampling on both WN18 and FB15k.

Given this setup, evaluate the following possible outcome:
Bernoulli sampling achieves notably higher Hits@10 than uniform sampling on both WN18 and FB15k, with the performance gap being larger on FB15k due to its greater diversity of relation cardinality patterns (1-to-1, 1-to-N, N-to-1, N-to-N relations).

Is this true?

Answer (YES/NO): NO